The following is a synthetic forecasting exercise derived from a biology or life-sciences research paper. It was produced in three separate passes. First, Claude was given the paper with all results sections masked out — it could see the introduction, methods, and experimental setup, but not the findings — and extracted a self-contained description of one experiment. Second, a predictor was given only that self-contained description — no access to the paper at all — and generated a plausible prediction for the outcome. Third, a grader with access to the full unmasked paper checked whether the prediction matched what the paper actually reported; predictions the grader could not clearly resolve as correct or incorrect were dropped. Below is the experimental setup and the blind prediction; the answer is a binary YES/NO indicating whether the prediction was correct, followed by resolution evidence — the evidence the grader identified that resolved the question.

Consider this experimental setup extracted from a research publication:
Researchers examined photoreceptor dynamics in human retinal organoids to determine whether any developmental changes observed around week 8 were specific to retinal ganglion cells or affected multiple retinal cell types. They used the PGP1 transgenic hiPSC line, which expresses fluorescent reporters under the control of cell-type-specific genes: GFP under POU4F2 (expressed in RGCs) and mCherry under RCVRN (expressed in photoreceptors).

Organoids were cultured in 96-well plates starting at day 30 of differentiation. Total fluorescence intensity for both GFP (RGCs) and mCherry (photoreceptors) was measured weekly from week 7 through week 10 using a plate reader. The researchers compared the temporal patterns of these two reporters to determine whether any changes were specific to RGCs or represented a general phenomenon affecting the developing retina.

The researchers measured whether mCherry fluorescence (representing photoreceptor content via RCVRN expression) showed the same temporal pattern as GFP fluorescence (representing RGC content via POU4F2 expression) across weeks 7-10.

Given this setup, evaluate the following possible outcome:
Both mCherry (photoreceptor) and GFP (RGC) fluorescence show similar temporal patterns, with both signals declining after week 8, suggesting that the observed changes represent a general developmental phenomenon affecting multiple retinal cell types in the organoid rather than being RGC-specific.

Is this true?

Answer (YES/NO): NO